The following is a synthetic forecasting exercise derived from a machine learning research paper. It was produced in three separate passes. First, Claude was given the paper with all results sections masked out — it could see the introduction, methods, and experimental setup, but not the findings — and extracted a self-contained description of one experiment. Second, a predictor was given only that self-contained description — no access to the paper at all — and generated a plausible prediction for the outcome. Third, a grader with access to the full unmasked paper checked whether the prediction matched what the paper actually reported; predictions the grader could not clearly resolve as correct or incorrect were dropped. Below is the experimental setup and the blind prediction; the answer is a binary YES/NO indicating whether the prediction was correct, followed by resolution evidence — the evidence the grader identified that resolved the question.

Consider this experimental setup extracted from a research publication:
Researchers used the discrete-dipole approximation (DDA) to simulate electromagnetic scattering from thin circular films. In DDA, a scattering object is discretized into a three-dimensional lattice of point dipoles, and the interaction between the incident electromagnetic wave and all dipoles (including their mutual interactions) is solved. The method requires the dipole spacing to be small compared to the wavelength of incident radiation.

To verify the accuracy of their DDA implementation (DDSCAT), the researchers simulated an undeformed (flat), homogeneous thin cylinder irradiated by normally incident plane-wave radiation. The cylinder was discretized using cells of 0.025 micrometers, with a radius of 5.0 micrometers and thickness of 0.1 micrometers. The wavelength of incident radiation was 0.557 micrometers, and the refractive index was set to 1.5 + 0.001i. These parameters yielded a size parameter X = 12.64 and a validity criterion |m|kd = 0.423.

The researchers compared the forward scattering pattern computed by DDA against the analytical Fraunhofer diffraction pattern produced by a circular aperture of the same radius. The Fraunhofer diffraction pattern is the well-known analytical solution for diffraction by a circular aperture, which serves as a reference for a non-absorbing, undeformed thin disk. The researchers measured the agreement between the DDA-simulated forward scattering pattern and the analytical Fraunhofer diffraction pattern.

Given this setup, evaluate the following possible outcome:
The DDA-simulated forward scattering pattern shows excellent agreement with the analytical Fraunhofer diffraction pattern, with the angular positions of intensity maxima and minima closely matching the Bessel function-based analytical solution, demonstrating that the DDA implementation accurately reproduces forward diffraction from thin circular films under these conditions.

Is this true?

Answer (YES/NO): YES